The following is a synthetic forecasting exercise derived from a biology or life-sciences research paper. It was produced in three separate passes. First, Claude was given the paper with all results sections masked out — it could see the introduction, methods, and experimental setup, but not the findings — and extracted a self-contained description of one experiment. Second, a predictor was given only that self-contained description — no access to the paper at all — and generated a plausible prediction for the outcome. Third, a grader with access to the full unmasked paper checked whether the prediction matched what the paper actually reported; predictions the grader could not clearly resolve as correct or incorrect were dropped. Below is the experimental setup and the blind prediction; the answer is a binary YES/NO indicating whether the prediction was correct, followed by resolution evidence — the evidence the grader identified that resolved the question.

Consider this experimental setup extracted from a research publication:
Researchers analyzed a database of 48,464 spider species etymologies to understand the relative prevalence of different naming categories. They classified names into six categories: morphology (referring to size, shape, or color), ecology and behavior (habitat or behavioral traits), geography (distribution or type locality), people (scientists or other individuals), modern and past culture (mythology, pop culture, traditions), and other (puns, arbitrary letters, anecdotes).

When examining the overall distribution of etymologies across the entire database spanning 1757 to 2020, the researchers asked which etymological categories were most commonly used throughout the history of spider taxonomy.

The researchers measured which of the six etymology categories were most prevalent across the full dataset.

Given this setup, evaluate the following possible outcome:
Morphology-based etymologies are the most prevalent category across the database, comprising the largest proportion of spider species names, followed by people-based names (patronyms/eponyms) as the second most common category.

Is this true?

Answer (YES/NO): NO